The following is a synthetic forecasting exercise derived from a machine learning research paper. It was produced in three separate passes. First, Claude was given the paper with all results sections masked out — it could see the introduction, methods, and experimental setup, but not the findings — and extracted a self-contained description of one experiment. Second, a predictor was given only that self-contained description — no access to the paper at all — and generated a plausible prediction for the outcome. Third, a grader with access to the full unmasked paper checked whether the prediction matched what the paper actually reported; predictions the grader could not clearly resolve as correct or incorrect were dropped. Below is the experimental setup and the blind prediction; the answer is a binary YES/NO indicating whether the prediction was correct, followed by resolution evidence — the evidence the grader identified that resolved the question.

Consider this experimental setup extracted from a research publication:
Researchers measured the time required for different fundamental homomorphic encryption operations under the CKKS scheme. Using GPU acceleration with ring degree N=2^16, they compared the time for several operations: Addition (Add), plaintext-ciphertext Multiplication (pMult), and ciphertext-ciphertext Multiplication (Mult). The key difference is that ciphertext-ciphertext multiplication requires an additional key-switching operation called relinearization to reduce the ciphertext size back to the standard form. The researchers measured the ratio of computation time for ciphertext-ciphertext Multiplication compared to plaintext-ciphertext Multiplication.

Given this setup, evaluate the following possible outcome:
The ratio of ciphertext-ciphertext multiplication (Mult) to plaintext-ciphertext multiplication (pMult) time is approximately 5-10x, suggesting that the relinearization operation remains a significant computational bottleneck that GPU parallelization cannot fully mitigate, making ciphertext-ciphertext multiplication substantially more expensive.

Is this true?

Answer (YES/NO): YES